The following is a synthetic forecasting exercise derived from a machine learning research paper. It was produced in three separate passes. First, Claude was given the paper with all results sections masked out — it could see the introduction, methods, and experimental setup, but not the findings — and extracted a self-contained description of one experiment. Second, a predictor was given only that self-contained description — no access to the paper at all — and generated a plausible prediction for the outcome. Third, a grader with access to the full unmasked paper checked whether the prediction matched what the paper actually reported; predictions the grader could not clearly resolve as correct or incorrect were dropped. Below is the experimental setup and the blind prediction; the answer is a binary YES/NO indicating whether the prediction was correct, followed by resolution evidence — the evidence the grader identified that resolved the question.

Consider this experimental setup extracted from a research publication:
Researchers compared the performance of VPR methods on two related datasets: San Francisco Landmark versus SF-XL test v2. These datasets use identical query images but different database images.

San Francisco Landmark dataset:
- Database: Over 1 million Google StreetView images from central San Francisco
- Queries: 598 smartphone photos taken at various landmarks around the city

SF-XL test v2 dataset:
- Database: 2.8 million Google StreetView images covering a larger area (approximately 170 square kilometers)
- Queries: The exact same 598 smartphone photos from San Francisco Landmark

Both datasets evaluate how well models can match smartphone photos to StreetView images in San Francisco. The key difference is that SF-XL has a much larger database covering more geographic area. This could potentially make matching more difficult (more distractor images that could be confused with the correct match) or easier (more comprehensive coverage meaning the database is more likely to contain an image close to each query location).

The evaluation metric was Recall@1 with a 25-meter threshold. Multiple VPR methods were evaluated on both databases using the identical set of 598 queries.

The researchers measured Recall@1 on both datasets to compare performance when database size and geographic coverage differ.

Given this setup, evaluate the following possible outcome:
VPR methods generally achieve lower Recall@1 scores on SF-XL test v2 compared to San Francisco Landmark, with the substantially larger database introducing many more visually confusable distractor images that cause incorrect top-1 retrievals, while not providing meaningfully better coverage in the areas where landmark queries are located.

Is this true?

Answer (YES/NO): NO